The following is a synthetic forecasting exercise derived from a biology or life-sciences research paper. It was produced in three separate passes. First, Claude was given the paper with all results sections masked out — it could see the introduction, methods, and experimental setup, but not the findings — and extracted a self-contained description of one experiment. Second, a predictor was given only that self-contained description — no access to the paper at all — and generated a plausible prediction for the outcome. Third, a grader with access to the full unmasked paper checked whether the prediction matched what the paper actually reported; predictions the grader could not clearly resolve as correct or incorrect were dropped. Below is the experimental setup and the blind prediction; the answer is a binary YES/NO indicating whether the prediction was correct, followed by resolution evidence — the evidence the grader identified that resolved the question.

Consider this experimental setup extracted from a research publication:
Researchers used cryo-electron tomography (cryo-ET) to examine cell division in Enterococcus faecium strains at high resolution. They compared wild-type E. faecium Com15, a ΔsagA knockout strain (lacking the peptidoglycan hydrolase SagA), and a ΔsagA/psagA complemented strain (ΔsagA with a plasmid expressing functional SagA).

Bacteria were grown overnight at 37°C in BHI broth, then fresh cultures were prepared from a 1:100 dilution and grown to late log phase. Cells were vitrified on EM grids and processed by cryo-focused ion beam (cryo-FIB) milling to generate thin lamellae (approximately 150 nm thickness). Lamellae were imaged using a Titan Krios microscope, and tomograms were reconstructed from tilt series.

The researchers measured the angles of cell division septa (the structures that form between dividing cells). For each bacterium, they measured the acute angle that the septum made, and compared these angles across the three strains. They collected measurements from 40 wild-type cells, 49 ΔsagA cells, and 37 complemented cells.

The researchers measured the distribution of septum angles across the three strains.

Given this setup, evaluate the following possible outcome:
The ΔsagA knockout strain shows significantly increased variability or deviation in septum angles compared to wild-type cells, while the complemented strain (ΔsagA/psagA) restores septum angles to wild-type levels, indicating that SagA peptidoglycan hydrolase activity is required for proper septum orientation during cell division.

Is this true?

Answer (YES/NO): YES